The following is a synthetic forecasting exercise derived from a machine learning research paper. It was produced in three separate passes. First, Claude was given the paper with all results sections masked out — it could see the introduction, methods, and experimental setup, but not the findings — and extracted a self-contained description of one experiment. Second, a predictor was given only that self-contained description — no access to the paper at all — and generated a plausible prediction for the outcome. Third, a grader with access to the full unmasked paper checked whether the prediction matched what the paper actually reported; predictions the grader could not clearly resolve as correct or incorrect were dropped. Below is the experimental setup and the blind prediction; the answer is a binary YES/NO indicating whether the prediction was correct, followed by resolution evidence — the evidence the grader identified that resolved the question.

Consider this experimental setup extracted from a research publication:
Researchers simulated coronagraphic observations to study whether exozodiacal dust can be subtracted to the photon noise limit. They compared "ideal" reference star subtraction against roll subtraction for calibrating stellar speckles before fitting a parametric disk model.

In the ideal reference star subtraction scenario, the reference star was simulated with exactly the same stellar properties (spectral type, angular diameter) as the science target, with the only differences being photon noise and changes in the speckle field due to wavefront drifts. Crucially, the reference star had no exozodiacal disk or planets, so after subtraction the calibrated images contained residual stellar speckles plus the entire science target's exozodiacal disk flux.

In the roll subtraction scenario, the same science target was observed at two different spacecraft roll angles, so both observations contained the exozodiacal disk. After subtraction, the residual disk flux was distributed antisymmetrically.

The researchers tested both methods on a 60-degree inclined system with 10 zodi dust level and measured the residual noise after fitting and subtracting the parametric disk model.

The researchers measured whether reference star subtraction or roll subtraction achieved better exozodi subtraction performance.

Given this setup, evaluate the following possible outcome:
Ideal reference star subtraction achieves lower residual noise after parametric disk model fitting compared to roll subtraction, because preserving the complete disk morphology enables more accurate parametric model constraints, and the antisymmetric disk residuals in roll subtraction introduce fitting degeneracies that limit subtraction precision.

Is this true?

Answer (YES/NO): NO